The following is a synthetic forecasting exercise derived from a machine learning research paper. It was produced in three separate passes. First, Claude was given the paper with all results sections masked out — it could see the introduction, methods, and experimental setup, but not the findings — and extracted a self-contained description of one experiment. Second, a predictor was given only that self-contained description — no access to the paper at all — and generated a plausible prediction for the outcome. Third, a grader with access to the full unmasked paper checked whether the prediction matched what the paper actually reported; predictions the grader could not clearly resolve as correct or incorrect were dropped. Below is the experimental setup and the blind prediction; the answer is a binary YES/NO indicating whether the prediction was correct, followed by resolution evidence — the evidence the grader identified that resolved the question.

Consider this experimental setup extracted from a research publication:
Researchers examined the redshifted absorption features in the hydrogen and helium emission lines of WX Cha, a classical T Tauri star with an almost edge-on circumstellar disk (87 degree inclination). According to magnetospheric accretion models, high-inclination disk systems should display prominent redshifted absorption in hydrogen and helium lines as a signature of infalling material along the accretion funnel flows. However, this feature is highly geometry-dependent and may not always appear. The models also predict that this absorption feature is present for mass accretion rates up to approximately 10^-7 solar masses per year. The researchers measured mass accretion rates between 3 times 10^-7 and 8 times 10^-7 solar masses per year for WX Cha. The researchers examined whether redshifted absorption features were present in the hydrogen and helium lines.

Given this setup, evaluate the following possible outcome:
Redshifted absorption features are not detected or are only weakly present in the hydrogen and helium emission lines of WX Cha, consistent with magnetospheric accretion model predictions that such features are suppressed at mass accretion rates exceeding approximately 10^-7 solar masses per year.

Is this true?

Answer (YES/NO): YES